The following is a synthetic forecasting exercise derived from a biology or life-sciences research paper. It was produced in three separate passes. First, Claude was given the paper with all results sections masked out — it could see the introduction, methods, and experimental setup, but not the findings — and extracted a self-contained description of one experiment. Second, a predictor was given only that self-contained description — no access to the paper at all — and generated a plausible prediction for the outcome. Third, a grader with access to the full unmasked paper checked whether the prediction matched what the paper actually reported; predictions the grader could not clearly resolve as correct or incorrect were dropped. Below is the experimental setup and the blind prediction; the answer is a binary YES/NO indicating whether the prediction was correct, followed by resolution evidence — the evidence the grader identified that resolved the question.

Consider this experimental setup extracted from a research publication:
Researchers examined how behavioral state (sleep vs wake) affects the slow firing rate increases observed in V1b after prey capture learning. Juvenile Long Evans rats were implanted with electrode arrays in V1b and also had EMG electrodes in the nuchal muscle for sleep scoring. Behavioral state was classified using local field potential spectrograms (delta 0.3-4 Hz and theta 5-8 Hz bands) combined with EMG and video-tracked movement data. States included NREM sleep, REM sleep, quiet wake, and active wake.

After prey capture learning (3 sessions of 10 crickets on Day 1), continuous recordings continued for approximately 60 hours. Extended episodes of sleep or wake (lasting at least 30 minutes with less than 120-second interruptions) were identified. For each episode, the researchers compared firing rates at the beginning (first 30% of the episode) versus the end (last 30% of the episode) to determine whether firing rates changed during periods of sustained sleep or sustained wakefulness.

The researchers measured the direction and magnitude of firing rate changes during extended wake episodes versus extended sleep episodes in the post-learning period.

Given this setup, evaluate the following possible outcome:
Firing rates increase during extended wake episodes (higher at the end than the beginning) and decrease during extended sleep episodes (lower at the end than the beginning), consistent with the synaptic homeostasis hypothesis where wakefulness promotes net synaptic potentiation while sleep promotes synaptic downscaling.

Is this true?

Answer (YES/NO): YES